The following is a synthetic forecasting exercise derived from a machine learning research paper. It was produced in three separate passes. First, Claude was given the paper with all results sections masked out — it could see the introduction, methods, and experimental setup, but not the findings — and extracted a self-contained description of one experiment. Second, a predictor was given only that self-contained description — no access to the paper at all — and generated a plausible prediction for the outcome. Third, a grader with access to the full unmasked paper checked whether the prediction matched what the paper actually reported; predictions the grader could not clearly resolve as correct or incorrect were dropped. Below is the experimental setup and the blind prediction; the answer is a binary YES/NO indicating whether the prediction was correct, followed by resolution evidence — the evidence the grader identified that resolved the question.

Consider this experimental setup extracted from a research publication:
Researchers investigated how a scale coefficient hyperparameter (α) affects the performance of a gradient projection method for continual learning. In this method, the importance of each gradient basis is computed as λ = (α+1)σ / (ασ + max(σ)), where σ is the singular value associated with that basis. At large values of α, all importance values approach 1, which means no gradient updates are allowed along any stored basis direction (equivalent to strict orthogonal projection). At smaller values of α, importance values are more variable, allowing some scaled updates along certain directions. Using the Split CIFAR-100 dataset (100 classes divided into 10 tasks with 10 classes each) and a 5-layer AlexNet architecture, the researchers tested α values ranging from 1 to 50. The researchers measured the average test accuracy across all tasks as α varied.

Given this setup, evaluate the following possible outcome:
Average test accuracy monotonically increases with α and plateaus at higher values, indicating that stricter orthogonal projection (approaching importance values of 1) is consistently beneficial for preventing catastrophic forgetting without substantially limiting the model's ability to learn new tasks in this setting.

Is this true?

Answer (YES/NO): NO